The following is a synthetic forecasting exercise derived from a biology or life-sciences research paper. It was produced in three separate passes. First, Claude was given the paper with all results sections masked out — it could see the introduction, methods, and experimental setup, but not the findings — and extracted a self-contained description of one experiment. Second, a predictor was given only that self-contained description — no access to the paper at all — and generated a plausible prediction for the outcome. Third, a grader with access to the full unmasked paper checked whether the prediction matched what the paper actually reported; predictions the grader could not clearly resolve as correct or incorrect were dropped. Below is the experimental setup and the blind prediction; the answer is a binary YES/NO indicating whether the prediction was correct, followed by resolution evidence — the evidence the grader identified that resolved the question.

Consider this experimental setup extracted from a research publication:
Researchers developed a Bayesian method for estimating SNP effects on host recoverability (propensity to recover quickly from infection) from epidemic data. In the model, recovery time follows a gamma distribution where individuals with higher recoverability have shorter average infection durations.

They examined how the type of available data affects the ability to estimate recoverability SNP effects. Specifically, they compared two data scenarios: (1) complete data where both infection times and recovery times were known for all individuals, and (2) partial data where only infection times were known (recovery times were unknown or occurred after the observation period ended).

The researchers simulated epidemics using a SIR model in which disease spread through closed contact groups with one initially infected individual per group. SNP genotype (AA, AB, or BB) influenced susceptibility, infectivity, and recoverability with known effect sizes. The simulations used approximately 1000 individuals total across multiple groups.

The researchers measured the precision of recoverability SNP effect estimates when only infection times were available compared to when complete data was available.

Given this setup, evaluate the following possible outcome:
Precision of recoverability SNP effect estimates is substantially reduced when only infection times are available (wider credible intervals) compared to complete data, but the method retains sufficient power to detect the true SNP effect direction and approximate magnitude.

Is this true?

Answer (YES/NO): NO